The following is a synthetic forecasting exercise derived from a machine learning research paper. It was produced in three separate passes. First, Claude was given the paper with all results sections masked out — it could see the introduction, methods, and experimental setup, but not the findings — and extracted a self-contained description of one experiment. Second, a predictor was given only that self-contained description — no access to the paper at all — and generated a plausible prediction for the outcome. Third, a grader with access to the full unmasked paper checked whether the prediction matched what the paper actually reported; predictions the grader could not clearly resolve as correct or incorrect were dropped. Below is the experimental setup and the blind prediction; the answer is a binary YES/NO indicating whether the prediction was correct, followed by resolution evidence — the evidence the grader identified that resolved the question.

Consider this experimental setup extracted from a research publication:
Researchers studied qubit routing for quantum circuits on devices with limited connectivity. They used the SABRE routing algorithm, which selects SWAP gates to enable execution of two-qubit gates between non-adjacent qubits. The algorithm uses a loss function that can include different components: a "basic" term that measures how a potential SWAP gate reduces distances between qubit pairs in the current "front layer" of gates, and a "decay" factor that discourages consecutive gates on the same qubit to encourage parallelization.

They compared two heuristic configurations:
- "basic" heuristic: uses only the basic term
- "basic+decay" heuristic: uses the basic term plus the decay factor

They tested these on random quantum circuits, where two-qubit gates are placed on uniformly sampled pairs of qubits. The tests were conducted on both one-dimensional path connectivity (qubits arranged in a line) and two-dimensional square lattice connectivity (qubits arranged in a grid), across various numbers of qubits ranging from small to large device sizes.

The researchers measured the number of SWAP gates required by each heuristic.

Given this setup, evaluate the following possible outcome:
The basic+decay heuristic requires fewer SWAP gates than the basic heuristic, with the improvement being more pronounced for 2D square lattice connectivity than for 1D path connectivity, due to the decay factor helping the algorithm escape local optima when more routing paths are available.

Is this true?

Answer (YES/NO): NO